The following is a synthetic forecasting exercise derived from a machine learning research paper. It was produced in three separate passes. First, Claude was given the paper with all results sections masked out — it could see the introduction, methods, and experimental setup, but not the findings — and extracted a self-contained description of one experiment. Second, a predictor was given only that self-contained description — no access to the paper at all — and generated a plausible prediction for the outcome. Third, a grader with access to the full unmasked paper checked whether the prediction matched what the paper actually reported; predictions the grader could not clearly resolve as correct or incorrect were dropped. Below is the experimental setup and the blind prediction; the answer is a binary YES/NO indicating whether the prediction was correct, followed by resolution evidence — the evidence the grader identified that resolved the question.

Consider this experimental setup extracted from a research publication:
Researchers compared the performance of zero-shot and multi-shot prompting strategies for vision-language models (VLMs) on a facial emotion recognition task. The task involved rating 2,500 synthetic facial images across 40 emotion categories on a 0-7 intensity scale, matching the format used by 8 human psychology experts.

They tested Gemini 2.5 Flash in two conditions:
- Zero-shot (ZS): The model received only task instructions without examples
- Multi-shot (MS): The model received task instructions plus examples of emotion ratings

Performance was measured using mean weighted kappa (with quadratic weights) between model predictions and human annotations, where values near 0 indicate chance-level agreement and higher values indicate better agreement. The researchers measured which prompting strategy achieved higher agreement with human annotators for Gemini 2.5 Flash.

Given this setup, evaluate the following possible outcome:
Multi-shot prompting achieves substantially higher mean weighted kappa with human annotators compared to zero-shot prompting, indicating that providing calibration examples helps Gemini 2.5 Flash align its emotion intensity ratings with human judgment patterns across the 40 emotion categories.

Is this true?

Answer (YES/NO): YES